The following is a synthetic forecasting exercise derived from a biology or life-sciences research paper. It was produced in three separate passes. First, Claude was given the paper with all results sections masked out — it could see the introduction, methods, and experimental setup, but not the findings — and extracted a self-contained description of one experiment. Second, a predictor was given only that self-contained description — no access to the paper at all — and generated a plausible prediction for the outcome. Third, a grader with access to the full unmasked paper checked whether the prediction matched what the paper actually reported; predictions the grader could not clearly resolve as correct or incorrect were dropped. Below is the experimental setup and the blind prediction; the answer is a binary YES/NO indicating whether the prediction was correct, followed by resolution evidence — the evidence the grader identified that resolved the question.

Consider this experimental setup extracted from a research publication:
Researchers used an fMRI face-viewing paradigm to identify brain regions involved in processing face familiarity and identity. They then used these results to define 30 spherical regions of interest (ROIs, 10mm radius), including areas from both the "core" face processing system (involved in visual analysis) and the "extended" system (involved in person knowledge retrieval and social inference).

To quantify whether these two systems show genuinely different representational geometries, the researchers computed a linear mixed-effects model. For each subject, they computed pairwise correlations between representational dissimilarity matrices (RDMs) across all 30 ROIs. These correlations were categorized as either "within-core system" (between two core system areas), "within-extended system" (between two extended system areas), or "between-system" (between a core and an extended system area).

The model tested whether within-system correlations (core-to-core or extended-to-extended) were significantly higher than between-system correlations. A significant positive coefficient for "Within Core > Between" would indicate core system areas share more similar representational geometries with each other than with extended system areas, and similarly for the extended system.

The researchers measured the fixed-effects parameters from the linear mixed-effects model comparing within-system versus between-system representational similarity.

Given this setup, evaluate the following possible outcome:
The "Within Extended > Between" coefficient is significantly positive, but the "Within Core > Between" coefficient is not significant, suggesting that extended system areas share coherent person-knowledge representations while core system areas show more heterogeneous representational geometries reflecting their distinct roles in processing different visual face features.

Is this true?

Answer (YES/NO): YES